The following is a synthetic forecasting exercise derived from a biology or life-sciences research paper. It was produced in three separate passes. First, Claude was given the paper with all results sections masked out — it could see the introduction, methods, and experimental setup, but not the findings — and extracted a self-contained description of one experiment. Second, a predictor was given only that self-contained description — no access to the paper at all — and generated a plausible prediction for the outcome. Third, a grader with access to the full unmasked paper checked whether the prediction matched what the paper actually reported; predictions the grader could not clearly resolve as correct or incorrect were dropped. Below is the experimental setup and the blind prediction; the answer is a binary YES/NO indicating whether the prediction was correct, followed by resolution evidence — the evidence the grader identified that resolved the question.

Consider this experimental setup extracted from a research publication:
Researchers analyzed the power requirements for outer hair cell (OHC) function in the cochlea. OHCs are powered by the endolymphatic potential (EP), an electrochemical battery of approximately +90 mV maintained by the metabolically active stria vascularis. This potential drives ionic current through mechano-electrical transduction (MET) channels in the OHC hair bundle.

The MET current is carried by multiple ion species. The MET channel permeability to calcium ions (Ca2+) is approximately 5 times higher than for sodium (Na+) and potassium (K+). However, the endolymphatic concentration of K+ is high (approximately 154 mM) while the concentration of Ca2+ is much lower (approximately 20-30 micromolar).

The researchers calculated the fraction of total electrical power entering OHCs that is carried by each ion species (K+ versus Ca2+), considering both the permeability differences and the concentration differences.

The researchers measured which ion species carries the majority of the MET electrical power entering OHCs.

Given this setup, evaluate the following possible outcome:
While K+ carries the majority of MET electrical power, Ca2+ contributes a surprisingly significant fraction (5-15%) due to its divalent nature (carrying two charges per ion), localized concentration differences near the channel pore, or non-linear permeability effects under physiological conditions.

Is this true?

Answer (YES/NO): NO